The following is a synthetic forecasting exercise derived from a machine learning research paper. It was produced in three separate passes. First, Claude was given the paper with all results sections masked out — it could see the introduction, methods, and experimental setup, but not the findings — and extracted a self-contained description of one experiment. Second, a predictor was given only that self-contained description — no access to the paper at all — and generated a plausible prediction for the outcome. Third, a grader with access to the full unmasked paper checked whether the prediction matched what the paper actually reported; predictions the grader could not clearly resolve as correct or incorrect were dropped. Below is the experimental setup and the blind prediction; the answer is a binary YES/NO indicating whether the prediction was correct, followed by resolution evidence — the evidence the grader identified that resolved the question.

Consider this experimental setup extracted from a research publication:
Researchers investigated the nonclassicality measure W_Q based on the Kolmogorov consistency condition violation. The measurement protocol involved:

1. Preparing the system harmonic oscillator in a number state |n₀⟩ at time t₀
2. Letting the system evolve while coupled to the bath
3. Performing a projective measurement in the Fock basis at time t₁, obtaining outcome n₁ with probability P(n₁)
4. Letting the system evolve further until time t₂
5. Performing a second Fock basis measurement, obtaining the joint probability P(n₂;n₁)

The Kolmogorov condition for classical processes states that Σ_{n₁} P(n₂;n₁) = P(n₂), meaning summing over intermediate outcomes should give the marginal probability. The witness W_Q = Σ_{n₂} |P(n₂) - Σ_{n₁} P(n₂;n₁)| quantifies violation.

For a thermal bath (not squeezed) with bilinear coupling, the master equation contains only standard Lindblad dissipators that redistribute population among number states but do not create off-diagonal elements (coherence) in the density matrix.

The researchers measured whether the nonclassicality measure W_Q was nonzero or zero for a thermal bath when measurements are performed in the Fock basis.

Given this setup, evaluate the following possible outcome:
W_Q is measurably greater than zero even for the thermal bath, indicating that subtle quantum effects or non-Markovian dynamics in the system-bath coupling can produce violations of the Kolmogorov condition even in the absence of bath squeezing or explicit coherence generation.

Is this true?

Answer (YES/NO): NO